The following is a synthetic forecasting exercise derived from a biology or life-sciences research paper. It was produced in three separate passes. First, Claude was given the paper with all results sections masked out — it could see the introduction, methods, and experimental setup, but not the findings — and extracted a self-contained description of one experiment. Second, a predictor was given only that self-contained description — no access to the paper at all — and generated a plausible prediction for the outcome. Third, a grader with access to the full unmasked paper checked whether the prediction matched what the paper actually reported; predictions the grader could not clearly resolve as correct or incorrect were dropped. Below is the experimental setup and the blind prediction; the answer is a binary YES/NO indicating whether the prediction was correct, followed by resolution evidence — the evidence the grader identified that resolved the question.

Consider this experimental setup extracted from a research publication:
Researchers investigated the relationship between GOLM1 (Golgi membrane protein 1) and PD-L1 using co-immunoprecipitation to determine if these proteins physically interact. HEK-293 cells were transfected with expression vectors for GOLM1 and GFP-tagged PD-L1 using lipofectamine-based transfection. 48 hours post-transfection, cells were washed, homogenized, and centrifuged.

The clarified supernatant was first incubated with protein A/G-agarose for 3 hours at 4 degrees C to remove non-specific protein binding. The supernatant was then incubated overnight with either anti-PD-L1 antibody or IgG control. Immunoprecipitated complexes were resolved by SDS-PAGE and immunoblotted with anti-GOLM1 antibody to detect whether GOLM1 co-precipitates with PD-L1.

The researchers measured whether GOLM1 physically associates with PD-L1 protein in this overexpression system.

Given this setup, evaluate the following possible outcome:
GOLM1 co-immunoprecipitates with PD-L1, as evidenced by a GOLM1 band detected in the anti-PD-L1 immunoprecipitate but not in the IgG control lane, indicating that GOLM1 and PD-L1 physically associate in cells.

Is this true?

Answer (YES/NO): YES